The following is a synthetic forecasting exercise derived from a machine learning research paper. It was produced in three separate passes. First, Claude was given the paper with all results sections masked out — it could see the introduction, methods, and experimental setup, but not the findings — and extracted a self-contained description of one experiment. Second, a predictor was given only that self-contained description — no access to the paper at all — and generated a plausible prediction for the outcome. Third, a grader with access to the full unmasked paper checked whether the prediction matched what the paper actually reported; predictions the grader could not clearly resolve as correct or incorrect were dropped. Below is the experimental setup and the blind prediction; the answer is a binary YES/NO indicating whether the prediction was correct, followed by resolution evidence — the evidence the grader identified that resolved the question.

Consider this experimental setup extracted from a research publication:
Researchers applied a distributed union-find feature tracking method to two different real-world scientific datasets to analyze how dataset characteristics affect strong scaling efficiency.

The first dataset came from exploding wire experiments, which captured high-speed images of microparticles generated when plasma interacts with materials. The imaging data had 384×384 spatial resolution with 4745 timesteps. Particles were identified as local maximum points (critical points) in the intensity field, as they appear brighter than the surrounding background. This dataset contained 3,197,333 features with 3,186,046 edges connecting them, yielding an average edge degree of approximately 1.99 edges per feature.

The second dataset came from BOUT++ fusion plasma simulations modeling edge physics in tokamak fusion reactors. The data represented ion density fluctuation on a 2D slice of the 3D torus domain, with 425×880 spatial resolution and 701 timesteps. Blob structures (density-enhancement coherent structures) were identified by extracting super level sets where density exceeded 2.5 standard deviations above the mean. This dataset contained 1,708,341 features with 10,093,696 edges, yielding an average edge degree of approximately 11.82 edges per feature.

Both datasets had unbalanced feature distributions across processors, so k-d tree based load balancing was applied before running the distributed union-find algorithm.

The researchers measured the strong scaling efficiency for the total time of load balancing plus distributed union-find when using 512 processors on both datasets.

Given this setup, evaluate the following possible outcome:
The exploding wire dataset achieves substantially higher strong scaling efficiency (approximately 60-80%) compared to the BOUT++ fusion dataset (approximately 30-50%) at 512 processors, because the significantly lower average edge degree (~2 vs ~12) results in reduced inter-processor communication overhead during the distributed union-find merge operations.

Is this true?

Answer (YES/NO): NO